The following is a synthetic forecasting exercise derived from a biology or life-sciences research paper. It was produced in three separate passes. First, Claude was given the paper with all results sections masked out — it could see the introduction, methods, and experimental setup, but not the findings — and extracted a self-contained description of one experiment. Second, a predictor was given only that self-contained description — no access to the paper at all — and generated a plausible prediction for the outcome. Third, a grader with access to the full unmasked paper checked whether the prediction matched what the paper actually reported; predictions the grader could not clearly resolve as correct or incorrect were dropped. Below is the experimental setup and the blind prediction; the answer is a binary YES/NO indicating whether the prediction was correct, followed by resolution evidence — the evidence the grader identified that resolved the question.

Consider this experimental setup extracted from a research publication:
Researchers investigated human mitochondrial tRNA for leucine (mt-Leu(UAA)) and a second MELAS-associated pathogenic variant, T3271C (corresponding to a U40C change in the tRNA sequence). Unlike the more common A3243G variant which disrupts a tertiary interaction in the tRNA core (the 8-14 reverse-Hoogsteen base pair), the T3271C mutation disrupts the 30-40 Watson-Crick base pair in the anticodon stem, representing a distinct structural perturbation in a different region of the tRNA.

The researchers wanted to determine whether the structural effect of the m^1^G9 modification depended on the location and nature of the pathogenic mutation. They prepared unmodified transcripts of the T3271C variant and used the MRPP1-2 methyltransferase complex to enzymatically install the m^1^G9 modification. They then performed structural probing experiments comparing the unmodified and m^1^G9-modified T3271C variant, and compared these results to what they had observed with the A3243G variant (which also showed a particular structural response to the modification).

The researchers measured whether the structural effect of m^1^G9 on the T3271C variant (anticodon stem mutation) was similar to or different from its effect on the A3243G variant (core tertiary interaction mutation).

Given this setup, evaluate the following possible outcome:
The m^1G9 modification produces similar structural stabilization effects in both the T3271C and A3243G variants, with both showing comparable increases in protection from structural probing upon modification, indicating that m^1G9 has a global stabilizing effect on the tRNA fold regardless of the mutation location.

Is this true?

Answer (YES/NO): NO